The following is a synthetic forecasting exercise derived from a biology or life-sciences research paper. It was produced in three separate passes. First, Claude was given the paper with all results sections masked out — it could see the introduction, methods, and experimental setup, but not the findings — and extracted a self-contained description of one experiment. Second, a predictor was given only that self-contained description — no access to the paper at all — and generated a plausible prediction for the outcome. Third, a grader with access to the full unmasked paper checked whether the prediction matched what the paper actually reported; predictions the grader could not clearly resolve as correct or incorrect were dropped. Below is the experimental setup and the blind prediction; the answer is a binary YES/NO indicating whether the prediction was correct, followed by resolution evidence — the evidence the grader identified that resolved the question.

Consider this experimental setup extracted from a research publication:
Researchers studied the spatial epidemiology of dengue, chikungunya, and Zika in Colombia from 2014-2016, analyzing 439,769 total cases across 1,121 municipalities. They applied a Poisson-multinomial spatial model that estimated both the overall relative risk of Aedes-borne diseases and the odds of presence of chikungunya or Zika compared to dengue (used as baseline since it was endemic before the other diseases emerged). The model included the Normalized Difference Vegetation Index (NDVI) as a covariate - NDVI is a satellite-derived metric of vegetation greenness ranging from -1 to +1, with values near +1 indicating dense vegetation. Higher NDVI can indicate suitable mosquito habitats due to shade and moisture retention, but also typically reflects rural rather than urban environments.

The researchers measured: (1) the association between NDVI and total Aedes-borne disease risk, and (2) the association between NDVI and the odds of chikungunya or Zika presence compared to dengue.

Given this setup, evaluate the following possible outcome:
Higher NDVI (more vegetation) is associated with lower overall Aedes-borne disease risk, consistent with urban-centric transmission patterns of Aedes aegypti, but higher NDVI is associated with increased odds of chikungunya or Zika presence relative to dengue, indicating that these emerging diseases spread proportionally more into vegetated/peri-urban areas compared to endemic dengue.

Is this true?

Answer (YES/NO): NO